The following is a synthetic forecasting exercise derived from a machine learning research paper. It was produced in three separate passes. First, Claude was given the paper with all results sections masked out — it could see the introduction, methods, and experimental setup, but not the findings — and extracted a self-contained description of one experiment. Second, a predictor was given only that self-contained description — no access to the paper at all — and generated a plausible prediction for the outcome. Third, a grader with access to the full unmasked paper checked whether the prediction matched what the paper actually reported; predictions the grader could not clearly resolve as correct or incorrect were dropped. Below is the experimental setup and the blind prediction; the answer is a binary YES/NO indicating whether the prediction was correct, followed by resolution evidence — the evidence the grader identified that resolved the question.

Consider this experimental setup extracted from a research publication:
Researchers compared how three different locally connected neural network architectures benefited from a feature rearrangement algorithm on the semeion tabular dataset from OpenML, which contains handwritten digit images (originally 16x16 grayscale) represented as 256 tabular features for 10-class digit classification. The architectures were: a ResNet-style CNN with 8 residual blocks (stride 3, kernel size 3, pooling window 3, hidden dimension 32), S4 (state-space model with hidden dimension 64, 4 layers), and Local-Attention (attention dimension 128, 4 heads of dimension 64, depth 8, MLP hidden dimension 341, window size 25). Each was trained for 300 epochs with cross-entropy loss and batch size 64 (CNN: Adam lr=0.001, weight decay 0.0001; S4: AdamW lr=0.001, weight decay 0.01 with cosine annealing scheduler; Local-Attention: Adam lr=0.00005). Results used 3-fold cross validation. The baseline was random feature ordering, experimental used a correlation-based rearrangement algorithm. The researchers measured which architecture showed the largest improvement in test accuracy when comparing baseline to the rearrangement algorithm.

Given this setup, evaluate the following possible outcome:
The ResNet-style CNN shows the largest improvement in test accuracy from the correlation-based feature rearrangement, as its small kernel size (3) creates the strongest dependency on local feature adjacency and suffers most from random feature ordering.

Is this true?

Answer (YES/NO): NO